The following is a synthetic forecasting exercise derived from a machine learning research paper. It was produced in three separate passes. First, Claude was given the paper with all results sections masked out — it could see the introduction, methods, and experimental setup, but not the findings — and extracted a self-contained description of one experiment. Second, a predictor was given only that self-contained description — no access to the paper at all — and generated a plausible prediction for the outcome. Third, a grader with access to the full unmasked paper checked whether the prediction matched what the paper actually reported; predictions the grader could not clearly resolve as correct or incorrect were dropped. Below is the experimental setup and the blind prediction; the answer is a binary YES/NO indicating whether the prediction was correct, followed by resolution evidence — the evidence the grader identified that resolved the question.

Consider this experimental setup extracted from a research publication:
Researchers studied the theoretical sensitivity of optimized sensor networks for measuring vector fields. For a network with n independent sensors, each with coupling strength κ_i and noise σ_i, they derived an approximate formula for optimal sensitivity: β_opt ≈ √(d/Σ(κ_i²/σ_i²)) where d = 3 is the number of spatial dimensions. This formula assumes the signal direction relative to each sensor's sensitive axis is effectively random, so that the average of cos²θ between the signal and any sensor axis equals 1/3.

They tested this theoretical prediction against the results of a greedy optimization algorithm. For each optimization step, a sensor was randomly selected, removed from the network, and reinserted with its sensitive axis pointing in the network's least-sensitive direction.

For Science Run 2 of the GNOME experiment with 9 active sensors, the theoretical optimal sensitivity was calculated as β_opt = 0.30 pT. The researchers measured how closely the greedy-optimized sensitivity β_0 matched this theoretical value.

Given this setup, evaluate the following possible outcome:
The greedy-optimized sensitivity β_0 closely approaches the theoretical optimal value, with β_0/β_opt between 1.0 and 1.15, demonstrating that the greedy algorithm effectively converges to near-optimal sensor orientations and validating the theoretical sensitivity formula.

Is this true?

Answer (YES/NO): YES